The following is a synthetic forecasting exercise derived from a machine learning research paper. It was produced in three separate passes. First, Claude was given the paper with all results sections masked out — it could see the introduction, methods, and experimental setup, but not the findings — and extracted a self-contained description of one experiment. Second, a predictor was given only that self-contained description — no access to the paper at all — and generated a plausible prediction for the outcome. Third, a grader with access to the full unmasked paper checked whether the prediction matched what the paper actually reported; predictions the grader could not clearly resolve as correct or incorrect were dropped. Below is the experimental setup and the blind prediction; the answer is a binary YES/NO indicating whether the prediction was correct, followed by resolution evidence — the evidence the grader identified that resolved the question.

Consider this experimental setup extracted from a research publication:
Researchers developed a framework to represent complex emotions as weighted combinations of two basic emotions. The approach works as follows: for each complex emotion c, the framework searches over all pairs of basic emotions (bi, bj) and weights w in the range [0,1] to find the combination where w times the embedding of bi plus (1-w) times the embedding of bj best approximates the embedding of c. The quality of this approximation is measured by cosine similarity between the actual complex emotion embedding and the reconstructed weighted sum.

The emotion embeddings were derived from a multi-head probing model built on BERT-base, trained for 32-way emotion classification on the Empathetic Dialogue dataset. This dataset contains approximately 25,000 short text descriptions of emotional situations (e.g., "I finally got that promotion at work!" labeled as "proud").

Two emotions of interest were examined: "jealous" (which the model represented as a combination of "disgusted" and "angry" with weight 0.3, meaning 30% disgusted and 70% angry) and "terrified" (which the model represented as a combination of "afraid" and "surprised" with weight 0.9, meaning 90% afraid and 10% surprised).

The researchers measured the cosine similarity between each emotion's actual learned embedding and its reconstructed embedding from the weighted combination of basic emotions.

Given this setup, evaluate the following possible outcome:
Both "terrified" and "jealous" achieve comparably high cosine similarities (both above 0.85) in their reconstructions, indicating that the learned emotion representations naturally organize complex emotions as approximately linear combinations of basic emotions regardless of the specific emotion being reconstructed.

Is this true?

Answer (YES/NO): NO